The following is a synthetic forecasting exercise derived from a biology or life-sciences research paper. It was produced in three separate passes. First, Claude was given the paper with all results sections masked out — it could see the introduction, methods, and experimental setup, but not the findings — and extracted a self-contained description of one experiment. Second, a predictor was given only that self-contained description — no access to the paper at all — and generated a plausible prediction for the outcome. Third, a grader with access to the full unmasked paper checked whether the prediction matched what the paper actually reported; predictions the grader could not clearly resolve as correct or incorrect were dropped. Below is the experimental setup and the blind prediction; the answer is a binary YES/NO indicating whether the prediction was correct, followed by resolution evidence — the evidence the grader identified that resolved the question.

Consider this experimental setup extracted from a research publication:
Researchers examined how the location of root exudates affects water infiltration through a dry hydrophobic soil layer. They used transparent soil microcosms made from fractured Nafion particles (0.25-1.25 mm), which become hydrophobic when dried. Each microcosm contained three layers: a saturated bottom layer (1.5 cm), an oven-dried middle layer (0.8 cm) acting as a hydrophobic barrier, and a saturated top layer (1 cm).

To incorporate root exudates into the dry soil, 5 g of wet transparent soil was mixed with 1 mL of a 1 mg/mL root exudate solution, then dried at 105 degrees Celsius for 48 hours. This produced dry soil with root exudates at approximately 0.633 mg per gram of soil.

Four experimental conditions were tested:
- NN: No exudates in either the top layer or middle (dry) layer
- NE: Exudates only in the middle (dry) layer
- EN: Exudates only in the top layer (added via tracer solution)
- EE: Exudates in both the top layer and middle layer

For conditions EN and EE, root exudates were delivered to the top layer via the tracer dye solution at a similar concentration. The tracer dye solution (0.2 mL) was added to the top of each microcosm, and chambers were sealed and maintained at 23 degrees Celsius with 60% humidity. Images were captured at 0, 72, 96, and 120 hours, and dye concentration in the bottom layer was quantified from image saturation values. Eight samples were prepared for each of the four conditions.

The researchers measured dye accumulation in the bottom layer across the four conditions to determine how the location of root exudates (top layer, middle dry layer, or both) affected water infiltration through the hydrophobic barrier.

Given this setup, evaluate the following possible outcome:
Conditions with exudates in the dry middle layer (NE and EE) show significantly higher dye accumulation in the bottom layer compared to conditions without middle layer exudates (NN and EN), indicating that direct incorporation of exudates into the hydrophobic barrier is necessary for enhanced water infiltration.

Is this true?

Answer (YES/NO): NO